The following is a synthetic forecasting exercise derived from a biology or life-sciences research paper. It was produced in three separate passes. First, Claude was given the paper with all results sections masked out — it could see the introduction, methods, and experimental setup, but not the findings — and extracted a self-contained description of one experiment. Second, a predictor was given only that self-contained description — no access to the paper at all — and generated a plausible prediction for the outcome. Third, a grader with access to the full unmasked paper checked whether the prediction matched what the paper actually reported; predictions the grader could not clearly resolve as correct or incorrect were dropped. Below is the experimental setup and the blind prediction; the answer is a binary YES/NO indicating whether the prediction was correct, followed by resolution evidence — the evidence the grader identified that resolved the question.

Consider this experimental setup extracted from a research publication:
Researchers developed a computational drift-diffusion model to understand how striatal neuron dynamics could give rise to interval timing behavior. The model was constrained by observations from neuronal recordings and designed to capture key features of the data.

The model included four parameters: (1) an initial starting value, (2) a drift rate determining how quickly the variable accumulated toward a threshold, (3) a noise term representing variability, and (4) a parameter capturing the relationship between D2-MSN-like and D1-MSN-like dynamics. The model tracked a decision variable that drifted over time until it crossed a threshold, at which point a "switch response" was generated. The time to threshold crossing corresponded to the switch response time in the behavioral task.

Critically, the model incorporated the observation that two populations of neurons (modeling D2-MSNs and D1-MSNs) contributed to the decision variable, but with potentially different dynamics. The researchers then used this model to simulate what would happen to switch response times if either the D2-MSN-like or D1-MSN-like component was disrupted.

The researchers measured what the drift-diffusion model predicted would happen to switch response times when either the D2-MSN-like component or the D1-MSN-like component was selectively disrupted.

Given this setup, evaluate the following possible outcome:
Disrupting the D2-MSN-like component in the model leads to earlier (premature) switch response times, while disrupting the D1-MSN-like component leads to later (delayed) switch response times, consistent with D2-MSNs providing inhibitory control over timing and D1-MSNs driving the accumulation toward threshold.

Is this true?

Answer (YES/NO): NO